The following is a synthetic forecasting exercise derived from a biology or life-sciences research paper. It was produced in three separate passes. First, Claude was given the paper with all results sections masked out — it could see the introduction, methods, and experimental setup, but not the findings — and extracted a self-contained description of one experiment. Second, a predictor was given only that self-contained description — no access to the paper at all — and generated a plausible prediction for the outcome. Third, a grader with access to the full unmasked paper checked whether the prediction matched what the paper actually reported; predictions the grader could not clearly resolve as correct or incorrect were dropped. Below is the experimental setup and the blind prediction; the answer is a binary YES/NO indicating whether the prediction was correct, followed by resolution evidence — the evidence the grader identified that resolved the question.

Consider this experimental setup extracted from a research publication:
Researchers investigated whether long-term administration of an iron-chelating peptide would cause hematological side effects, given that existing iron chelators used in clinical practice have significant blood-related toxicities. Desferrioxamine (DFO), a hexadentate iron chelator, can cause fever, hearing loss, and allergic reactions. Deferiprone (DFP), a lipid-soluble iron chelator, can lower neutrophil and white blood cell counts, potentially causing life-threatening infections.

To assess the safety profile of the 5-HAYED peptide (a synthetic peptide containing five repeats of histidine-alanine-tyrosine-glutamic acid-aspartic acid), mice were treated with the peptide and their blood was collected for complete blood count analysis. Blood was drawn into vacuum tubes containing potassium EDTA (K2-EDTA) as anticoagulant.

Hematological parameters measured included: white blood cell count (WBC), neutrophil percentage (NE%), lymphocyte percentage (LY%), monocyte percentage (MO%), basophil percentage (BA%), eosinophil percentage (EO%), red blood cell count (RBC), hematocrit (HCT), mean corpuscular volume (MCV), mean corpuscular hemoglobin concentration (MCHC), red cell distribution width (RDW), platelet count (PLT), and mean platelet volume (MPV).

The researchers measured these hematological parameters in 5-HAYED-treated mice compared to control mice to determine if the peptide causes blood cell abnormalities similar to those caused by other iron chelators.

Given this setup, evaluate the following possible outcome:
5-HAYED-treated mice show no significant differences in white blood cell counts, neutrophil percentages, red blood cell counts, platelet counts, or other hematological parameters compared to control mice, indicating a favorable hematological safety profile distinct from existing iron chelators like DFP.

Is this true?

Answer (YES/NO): NO